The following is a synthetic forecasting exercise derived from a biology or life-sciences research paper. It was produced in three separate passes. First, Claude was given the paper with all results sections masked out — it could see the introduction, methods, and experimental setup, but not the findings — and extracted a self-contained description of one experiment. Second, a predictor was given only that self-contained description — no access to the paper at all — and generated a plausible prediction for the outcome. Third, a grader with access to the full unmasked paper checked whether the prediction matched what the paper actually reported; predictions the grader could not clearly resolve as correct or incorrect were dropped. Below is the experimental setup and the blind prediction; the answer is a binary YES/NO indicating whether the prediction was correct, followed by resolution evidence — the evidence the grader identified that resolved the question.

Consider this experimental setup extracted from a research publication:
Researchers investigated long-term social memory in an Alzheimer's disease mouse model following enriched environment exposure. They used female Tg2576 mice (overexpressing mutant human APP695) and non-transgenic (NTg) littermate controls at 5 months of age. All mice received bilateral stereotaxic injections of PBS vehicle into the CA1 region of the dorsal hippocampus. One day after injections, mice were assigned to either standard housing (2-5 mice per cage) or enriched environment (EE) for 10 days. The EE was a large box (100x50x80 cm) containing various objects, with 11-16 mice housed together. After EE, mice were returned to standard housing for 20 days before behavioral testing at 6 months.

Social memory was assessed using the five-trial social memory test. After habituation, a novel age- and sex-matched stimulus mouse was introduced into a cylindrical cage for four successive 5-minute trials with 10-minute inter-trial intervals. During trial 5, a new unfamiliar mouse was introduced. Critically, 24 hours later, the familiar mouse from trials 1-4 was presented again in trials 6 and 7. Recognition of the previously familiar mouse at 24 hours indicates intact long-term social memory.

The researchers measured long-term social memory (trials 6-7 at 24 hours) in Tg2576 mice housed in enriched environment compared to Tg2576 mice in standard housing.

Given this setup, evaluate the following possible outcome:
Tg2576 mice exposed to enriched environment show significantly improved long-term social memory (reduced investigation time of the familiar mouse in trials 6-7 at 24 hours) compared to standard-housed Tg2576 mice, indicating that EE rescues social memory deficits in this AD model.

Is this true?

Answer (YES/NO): YES